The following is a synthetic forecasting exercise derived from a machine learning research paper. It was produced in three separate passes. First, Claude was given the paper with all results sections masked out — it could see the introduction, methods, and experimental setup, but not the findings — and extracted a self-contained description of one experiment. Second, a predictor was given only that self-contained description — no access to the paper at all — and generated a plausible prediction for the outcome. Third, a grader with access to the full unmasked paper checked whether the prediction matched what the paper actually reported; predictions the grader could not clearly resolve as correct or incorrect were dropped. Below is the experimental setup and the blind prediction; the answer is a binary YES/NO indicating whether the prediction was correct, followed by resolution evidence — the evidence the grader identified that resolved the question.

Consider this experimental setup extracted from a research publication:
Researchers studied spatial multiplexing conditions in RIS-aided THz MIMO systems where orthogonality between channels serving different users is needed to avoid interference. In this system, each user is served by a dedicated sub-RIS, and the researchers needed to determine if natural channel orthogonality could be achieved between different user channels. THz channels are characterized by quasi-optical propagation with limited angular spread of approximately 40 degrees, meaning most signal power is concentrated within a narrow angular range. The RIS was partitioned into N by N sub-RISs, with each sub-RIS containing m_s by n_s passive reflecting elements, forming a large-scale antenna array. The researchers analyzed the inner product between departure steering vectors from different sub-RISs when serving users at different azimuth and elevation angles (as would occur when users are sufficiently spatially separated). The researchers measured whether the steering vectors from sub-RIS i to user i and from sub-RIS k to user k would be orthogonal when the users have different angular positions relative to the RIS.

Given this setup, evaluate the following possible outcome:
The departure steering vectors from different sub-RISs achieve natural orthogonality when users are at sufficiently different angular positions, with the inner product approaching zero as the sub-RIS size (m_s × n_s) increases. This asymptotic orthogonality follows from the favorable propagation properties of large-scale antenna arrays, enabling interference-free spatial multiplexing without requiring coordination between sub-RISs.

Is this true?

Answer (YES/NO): YES